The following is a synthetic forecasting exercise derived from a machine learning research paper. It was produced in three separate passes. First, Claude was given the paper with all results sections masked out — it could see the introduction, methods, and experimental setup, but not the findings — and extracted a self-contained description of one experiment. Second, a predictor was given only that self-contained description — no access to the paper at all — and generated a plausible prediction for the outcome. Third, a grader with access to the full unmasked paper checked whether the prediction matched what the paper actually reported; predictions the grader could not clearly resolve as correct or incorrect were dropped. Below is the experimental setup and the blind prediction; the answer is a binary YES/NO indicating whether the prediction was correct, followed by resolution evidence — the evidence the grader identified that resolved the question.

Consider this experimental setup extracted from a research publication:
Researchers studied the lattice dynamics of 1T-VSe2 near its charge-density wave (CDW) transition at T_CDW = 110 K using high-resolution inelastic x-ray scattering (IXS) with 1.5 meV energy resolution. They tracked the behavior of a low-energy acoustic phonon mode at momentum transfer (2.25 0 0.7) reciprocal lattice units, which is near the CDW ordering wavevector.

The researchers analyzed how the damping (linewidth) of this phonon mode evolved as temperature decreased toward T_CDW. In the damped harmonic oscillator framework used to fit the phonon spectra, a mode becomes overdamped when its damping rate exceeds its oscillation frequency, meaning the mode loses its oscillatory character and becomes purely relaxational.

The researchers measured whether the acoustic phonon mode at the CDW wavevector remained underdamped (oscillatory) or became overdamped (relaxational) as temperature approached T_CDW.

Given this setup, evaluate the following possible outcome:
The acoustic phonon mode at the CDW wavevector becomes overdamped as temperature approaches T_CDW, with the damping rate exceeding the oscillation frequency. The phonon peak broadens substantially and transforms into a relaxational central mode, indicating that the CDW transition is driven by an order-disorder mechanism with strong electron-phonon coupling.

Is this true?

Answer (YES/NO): YES